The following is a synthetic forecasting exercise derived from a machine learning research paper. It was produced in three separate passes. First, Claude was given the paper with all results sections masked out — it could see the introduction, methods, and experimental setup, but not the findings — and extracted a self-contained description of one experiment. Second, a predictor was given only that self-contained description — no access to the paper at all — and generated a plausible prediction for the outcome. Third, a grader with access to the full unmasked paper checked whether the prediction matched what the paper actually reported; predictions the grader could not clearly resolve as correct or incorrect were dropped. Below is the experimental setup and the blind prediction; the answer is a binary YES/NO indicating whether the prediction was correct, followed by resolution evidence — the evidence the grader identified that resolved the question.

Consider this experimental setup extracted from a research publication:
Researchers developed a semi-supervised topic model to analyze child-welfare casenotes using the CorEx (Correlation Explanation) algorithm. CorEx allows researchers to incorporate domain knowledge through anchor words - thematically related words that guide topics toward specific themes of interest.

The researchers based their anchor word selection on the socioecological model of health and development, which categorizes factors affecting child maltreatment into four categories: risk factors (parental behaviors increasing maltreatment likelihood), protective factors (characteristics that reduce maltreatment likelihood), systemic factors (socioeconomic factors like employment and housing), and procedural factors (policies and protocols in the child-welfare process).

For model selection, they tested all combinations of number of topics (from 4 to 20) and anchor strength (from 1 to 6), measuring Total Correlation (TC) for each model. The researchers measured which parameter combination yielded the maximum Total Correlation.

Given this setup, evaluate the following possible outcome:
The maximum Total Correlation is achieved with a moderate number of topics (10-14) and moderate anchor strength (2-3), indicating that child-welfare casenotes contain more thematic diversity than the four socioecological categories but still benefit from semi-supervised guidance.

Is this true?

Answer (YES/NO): NO